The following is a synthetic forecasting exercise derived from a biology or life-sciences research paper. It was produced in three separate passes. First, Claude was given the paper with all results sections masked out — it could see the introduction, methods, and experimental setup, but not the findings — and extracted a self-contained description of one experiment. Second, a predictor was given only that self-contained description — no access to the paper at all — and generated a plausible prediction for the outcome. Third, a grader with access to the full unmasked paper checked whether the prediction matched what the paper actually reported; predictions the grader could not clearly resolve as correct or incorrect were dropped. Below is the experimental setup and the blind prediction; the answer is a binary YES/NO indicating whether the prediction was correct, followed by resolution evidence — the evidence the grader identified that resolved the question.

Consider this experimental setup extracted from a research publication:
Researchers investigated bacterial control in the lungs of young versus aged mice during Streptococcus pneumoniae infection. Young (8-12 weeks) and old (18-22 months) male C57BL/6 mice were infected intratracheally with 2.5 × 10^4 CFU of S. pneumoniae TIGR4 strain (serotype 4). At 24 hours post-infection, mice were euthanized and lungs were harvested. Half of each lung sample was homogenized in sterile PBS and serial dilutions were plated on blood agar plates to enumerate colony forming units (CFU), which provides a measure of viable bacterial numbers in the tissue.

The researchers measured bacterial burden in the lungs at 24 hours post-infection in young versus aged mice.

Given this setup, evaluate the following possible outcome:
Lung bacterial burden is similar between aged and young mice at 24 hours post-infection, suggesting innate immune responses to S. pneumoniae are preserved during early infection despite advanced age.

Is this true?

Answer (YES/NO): NO